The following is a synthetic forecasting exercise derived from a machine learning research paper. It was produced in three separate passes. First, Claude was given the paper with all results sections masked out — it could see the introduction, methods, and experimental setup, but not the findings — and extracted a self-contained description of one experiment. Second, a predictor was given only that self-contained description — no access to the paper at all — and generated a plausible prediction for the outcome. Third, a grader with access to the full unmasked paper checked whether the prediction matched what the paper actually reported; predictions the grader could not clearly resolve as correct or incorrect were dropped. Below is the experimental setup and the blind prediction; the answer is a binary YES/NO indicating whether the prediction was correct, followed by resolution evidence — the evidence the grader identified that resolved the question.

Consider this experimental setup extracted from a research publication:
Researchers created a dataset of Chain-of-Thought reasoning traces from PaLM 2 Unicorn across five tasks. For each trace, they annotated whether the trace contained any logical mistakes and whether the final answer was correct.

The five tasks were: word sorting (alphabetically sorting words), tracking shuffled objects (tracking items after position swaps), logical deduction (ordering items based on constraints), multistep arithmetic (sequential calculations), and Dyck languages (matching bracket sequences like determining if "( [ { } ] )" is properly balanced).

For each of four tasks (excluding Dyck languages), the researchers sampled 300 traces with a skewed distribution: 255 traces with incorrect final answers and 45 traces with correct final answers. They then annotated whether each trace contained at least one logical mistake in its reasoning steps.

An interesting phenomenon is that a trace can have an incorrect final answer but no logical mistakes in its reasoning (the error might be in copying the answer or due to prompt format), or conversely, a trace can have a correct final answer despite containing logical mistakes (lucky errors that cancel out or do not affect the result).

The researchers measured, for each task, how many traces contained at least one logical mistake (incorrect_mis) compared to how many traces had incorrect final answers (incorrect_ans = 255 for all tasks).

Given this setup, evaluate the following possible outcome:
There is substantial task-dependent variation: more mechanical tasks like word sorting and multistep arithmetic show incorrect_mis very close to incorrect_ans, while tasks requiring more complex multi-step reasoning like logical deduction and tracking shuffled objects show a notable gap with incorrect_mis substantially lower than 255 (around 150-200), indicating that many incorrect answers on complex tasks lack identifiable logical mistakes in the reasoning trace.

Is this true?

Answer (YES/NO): NO